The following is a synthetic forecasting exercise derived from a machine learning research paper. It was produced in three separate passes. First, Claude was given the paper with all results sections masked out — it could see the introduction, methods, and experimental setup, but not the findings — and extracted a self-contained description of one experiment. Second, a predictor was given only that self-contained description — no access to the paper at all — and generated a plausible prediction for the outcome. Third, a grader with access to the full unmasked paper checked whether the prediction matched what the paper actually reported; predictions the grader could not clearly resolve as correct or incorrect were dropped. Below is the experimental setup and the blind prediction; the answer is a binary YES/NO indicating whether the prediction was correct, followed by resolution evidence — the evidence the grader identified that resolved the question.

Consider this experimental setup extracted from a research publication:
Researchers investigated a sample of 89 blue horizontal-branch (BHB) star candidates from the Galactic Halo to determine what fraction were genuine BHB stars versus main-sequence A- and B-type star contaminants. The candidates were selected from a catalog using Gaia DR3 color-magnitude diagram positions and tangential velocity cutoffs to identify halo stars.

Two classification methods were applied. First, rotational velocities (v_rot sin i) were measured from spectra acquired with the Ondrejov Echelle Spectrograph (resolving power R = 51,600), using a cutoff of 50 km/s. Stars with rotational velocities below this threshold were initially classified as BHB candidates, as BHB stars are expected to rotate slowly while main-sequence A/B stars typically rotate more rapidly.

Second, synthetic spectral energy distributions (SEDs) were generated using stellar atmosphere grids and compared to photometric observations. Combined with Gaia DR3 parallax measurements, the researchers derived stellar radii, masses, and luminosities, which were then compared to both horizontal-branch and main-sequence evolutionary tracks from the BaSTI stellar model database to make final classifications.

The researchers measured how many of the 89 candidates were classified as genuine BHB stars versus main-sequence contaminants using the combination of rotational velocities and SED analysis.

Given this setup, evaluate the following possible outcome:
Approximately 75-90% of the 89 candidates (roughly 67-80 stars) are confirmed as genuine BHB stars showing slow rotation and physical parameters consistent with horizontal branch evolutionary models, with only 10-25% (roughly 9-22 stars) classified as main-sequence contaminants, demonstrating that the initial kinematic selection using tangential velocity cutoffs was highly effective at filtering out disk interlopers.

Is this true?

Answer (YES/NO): NO